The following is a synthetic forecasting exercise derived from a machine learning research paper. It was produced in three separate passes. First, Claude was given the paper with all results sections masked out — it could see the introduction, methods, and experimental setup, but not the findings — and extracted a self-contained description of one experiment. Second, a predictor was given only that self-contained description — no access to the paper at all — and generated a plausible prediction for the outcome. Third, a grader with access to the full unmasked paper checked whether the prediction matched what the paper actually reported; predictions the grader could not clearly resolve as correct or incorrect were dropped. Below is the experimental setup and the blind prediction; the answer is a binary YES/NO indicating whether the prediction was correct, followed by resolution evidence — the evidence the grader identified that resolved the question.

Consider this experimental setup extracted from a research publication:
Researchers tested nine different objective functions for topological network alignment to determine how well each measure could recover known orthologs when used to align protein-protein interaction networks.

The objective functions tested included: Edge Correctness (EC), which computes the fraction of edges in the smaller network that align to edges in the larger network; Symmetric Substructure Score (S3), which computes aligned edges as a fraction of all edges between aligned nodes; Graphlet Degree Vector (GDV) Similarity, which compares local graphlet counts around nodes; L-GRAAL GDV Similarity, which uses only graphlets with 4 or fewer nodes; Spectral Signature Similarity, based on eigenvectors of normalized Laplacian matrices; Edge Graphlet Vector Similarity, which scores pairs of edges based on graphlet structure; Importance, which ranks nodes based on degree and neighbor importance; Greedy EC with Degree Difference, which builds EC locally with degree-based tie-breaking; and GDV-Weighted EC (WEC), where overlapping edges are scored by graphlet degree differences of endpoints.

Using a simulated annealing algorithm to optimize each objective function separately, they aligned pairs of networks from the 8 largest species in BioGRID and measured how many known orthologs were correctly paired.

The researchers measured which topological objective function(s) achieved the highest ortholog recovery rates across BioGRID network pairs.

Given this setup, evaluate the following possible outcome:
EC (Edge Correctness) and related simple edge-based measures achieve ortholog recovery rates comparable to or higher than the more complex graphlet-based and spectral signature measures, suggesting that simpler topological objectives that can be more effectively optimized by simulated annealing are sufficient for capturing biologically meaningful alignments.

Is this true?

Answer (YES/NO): YES